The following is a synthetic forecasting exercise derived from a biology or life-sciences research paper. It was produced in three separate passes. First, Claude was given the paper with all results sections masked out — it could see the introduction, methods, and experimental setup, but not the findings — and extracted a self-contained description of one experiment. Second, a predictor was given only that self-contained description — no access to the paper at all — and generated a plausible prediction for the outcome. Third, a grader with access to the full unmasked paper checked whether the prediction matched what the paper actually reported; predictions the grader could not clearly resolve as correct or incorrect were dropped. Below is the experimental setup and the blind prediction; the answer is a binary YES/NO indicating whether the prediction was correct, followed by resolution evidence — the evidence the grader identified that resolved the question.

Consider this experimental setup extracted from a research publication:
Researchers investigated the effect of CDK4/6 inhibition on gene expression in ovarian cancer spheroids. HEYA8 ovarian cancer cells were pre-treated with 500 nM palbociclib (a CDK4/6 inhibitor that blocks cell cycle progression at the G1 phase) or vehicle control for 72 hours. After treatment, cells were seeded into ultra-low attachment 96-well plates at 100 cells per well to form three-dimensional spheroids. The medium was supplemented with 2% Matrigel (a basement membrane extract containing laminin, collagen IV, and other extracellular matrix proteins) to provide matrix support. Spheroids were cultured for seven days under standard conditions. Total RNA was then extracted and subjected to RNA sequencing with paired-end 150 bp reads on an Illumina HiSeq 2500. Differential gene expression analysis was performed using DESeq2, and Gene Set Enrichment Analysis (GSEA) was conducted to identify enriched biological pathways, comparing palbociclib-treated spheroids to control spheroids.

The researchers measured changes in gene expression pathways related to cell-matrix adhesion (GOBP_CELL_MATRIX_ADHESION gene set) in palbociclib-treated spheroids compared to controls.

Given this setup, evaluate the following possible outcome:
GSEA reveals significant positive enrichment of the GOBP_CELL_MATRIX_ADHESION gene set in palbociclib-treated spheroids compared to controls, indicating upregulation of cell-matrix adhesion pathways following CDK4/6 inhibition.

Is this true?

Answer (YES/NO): YES